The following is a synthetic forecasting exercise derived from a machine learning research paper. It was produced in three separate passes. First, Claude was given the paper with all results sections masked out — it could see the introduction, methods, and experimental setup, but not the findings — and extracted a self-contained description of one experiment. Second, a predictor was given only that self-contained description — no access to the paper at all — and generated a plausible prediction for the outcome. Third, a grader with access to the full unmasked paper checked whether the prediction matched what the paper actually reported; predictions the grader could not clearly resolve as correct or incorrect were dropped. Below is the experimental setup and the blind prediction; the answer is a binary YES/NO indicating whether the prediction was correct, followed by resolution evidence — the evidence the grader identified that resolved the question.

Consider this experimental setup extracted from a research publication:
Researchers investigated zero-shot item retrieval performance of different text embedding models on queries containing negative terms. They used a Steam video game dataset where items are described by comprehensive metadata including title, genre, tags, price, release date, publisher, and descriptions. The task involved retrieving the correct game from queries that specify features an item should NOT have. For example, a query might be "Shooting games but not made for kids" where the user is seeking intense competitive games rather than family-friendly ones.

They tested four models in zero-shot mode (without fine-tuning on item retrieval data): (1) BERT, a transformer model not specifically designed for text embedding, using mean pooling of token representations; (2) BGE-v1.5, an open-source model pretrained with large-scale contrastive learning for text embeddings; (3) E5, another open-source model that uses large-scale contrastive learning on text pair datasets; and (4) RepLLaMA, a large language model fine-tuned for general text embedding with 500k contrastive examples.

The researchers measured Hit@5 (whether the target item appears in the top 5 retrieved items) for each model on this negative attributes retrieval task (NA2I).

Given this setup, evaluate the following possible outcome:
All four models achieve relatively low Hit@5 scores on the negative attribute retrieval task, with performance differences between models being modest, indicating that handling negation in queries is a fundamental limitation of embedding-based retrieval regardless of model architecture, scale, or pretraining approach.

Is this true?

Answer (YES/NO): NO